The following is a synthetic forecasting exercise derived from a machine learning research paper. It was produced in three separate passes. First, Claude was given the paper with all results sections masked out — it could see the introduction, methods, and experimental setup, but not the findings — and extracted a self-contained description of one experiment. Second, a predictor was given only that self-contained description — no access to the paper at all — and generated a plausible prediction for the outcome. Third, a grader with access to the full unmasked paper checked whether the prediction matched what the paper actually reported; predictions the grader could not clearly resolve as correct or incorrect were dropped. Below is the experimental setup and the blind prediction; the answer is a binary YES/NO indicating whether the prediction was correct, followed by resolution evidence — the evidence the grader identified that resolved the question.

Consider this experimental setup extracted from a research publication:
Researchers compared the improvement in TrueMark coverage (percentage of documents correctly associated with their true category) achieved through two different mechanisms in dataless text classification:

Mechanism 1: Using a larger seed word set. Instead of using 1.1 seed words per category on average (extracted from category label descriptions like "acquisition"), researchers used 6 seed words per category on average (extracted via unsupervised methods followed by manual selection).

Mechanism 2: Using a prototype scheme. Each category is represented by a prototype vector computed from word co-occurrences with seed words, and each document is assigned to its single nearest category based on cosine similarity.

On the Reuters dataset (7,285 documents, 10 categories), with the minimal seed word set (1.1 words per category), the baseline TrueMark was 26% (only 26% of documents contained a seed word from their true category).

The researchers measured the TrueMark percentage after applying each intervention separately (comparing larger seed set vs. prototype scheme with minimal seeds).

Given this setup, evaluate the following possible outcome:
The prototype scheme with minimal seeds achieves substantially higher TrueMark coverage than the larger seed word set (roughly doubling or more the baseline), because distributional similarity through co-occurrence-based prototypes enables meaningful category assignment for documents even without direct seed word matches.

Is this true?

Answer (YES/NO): NO